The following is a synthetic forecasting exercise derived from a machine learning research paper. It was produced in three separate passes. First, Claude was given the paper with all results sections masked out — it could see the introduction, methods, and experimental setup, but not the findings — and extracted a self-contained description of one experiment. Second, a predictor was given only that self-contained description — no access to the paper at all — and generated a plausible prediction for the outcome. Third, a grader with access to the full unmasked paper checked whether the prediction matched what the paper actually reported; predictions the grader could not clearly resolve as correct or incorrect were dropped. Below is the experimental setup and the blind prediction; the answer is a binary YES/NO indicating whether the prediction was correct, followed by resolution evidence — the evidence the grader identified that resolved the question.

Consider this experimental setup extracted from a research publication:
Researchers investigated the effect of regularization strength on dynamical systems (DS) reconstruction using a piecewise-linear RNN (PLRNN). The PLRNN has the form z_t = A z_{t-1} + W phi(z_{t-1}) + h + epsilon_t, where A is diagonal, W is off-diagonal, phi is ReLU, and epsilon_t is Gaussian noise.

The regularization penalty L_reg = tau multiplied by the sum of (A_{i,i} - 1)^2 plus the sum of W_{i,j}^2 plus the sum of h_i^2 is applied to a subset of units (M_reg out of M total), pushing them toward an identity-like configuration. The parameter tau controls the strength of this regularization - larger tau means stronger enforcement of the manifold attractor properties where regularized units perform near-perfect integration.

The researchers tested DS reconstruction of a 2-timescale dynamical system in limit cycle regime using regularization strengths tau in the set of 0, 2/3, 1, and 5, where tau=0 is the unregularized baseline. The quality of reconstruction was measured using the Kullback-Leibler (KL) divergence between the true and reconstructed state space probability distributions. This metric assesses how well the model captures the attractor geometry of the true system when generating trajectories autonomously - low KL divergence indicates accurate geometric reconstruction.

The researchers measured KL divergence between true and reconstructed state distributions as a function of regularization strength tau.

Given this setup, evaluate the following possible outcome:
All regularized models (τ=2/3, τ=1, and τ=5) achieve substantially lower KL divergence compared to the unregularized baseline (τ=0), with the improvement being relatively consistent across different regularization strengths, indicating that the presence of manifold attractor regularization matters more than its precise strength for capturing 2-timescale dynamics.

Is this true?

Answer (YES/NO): NO